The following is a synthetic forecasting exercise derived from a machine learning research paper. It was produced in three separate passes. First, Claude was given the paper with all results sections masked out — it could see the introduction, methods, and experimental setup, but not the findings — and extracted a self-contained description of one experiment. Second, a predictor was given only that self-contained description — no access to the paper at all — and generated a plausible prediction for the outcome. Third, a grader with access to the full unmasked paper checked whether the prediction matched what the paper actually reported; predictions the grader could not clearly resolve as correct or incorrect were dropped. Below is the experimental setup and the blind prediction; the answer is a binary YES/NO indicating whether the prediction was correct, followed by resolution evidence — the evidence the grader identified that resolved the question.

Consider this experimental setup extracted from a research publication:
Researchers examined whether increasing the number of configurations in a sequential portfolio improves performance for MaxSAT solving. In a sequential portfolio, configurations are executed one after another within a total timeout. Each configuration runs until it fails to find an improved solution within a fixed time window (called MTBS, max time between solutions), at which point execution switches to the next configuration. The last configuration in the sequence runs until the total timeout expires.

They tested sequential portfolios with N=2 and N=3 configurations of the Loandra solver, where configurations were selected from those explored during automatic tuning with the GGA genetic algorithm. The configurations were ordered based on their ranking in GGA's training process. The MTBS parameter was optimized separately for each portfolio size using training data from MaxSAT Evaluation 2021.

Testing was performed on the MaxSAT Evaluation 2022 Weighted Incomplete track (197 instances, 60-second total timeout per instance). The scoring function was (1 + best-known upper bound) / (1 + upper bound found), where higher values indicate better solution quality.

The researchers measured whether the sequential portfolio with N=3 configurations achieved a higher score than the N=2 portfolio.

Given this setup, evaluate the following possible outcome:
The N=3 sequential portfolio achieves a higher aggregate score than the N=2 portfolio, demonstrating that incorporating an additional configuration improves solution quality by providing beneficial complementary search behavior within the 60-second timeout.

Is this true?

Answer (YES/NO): NO